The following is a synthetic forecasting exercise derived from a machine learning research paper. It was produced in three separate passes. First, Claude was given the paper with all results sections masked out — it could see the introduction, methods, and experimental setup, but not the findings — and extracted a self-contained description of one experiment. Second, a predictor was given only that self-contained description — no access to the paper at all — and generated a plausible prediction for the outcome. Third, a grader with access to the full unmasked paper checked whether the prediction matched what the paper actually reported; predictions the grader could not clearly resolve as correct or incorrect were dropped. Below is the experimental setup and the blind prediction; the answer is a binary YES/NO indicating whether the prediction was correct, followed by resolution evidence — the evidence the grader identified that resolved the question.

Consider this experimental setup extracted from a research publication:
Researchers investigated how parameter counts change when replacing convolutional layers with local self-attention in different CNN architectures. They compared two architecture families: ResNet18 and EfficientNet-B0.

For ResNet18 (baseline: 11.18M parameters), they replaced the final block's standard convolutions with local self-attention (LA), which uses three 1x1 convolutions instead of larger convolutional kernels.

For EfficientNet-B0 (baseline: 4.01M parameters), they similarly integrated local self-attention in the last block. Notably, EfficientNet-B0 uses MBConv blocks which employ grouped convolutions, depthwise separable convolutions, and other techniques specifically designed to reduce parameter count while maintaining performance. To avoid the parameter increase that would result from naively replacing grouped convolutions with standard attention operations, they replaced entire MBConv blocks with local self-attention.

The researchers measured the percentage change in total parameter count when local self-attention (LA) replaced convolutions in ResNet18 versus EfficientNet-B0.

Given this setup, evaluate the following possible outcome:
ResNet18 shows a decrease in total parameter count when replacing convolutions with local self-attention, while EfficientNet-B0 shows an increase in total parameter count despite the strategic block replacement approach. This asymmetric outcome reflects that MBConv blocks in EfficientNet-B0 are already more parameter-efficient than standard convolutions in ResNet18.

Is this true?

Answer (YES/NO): NO